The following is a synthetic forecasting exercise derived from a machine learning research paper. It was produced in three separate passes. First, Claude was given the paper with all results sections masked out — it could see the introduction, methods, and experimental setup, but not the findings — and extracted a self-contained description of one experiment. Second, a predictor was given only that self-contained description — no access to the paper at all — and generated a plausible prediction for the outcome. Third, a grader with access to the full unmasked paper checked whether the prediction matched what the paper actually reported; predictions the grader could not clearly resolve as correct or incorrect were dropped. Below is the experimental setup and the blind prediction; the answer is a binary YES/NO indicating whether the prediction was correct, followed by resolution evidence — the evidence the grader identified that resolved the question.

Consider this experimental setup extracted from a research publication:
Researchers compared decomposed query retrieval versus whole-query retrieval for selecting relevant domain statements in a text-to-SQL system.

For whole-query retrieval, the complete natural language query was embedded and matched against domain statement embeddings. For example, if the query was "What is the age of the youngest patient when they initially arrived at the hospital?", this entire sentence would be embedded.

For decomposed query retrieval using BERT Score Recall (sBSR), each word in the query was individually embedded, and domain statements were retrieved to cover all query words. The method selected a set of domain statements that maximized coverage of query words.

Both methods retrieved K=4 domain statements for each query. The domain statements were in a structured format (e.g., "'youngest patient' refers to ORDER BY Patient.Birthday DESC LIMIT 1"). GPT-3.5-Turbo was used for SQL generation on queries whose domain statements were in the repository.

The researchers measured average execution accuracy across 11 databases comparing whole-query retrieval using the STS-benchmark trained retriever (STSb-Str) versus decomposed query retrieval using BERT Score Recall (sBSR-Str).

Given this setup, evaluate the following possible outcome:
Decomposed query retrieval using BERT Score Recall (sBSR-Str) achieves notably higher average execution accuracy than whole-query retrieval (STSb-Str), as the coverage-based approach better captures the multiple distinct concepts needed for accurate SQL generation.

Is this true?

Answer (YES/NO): NO